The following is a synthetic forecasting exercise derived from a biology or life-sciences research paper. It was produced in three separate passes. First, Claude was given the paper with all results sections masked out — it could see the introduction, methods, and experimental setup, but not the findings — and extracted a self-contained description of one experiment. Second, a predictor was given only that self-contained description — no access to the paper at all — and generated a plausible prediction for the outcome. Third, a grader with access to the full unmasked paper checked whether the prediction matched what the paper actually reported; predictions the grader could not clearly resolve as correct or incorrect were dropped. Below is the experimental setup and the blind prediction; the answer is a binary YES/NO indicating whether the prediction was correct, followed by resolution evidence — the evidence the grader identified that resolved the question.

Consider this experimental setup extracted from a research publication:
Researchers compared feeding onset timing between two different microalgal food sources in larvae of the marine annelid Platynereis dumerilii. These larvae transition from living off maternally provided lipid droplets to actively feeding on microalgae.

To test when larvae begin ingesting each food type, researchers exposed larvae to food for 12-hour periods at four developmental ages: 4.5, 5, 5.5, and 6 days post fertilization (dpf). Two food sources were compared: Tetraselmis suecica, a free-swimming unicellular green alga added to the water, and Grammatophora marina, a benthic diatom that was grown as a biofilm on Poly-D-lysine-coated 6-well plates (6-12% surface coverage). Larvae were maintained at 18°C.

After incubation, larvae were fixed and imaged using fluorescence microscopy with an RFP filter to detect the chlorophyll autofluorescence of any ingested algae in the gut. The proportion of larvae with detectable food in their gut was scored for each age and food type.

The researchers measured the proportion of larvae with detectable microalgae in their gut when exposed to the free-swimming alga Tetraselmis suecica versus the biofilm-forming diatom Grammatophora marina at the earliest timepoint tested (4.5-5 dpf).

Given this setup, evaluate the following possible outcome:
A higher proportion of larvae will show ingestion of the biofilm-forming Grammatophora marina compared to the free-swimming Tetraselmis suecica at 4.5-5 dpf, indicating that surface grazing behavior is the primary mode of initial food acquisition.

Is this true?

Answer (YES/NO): YES